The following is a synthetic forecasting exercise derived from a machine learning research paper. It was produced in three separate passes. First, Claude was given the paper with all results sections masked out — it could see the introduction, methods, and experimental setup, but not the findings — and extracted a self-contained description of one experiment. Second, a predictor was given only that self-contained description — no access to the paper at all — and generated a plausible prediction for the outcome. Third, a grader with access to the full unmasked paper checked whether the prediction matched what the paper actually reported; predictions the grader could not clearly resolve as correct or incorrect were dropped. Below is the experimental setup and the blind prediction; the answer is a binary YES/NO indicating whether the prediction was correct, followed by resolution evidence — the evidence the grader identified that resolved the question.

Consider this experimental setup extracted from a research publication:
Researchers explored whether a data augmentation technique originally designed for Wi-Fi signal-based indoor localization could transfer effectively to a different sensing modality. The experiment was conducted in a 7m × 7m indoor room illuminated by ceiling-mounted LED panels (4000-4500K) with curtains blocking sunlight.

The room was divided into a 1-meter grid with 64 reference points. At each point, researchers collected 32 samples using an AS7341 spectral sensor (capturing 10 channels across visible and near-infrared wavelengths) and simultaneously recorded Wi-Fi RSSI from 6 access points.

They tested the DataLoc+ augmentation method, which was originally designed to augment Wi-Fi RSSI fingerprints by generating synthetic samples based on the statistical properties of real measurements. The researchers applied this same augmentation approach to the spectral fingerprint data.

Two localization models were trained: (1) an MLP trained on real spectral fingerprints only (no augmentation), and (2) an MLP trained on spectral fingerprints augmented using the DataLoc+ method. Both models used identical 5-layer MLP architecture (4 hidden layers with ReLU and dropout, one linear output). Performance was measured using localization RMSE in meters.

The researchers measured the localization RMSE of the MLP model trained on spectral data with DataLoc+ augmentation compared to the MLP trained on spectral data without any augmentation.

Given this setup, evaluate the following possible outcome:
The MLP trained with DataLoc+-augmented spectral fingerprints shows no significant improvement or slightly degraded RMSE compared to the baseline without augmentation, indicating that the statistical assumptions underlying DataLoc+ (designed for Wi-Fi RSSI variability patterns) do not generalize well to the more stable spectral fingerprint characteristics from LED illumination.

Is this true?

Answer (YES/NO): NO